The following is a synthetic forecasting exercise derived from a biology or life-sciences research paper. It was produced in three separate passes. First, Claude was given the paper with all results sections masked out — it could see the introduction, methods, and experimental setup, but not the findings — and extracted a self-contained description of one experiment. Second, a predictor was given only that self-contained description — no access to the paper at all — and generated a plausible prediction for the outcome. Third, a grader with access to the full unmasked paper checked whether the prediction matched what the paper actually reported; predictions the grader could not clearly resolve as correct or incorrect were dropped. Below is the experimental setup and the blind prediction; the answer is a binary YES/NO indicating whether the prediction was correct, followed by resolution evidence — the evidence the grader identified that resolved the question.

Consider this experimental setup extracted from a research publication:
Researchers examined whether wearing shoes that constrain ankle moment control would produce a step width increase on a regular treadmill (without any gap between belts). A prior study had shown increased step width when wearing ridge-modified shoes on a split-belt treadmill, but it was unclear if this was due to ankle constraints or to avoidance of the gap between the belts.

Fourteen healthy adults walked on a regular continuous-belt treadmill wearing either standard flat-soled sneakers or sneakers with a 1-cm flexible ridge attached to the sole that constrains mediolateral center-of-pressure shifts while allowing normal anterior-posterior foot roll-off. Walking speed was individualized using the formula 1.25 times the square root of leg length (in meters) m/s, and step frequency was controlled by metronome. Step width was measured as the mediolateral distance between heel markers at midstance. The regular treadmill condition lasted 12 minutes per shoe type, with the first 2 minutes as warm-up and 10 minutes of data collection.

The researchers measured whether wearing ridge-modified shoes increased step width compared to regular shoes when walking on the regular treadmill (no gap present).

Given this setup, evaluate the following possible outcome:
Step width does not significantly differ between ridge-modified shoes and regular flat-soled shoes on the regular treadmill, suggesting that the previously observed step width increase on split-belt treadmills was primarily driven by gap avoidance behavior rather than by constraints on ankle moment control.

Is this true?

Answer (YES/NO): NO